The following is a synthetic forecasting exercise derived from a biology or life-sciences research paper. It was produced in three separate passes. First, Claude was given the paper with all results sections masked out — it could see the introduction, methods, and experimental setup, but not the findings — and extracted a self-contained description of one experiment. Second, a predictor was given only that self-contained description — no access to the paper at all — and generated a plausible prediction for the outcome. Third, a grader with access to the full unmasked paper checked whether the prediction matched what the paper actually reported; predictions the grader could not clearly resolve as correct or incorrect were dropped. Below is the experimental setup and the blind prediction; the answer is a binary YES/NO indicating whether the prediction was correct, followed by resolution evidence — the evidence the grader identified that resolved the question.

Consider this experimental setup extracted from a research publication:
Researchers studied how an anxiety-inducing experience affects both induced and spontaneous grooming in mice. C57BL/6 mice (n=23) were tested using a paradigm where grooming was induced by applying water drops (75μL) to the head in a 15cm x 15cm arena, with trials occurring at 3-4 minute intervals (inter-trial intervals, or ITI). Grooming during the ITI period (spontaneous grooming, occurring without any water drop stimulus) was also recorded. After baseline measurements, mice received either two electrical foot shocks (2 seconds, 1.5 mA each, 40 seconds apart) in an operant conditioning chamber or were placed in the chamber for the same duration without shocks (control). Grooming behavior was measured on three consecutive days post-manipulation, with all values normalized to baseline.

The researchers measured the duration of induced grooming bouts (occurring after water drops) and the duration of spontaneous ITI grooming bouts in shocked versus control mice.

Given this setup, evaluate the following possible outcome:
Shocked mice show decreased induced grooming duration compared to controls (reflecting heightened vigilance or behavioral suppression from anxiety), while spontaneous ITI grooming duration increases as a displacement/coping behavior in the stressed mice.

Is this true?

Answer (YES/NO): NO